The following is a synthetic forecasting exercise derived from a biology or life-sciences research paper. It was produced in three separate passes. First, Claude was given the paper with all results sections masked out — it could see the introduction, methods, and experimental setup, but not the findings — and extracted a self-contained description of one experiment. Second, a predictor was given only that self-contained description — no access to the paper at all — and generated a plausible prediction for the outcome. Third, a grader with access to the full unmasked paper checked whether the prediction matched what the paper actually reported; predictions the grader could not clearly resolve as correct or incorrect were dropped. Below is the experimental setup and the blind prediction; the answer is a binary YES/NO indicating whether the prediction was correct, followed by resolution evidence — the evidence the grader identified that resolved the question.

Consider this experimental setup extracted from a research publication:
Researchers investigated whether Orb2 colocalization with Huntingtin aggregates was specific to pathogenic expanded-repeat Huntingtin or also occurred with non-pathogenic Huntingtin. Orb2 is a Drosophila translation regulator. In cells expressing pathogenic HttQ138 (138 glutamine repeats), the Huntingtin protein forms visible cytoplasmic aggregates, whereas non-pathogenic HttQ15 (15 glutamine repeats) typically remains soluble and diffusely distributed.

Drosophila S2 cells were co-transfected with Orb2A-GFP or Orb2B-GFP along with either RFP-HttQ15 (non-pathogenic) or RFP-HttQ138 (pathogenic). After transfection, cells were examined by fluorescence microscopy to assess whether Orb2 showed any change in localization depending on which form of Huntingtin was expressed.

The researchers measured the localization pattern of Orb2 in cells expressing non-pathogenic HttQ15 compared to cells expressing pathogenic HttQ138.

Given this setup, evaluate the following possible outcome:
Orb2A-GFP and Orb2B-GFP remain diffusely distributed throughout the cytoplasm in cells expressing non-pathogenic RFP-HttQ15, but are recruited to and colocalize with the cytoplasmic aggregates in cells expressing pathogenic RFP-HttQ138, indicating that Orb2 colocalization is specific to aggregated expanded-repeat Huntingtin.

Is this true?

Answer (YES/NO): YES